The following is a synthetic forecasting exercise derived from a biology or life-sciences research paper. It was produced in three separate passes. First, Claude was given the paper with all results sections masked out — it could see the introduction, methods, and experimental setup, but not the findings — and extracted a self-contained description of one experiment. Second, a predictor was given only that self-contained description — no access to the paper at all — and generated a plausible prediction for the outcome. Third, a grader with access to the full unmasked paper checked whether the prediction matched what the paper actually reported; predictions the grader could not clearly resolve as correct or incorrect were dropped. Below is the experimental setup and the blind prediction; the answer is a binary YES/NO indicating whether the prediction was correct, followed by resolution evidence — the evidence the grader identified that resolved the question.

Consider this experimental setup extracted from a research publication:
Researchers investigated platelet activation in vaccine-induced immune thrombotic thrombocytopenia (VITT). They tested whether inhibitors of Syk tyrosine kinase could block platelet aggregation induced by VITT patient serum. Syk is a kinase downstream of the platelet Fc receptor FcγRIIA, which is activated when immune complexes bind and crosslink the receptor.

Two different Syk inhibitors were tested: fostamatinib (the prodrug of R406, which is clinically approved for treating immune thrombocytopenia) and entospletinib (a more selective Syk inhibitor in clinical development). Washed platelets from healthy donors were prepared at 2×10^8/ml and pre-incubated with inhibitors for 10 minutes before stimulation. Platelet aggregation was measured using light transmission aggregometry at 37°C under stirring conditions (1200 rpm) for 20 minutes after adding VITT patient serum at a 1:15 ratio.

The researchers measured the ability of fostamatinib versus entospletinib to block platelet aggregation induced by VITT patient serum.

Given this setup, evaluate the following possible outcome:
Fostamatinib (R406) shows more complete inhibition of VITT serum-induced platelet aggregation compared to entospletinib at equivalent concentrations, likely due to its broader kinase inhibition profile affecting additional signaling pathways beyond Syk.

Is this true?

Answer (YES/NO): NO